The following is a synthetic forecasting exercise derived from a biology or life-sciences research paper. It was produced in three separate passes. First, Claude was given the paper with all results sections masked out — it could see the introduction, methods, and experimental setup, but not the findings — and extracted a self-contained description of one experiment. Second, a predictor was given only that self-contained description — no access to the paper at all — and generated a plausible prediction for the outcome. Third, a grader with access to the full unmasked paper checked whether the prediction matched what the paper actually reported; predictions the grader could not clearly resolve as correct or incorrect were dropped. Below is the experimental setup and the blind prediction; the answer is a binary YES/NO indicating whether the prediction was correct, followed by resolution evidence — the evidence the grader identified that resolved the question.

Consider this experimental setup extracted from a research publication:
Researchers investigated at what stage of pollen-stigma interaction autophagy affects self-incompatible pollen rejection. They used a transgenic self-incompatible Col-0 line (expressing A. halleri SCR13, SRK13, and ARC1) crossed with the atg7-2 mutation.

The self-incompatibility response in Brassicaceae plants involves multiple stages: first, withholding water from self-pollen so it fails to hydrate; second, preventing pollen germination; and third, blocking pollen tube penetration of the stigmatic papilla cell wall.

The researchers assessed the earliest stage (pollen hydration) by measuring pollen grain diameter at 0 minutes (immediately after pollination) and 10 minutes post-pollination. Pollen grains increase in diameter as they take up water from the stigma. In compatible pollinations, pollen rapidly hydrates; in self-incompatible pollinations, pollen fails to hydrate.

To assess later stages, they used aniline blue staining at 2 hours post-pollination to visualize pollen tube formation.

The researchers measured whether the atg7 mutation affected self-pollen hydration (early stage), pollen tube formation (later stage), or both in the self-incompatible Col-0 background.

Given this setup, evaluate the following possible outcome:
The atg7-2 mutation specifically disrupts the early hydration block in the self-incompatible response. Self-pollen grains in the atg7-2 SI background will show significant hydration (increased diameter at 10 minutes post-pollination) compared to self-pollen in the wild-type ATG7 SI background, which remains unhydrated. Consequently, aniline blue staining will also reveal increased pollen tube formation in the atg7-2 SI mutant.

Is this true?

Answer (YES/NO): NO